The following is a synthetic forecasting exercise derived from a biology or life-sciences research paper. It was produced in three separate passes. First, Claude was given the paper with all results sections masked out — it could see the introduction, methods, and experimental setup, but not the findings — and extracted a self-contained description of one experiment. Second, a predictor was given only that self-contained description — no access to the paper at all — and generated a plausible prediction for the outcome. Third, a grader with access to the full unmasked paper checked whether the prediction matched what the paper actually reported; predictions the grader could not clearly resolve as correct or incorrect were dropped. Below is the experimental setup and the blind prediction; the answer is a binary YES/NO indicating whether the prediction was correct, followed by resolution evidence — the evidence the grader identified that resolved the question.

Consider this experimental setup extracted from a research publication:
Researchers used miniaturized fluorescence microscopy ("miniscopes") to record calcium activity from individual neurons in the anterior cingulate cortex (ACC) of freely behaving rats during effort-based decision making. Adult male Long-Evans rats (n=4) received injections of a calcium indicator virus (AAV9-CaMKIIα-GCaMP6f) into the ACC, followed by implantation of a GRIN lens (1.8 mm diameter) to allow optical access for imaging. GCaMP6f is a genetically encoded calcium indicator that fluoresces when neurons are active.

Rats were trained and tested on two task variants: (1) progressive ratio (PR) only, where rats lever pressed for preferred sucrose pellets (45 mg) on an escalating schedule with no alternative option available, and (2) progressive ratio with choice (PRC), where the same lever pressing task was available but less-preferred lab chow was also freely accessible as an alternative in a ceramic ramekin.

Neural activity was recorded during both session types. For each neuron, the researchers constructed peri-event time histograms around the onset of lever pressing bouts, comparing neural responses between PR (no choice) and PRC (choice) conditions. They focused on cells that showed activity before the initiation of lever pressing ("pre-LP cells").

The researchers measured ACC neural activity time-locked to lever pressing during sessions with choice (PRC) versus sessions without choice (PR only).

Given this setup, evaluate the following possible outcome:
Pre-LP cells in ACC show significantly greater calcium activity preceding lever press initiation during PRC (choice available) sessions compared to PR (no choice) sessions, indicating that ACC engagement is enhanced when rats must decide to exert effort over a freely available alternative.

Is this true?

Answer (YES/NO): NO